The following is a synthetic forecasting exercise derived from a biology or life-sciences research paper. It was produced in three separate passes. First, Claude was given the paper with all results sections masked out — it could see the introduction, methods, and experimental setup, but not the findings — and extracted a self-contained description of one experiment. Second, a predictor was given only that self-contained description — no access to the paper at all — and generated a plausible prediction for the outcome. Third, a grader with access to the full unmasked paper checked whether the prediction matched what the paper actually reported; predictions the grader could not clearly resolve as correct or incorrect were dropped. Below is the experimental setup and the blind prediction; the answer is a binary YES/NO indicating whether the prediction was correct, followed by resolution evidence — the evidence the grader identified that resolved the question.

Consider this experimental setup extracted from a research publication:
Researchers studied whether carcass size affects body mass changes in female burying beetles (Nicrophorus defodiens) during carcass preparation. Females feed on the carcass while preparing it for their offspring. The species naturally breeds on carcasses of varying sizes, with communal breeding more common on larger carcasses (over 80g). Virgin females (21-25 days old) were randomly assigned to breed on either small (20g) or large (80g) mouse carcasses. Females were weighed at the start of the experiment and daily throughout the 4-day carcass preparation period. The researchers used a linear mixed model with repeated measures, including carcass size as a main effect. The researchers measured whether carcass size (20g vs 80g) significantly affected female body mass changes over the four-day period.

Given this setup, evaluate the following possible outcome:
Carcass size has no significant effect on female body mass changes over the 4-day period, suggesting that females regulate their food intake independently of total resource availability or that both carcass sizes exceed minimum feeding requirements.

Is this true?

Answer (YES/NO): YES